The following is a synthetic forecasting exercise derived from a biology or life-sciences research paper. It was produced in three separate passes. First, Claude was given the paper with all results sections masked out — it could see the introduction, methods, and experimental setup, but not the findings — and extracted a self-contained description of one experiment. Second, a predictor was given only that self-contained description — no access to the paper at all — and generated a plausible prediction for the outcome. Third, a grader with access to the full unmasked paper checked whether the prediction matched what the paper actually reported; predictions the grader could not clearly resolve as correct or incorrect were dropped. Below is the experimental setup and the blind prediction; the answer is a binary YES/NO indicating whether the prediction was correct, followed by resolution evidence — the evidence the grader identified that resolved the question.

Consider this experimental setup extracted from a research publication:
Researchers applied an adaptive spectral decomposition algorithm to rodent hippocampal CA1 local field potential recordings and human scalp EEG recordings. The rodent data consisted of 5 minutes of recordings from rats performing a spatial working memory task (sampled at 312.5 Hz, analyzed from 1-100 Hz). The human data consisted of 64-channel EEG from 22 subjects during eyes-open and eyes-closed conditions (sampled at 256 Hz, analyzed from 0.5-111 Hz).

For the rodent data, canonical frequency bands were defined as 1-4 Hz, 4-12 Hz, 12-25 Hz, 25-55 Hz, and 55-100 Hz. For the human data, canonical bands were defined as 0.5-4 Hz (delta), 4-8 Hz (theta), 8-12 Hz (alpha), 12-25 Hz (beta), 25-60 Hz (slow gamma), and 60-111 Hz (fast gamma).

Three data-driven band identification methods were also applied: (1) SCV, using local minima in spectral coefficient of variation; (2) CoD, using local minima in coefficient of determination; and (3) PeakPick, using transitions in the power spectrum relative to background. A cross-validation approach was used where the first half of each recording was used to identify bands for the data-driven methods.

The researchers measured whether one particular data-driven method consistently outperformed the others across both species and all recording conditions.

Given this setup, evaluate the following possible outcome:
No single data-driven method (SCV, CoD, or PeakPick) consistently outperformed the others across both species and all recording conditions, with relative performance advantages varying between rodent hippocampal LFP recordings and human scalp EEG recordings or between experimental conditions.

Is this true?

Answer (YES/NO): NO